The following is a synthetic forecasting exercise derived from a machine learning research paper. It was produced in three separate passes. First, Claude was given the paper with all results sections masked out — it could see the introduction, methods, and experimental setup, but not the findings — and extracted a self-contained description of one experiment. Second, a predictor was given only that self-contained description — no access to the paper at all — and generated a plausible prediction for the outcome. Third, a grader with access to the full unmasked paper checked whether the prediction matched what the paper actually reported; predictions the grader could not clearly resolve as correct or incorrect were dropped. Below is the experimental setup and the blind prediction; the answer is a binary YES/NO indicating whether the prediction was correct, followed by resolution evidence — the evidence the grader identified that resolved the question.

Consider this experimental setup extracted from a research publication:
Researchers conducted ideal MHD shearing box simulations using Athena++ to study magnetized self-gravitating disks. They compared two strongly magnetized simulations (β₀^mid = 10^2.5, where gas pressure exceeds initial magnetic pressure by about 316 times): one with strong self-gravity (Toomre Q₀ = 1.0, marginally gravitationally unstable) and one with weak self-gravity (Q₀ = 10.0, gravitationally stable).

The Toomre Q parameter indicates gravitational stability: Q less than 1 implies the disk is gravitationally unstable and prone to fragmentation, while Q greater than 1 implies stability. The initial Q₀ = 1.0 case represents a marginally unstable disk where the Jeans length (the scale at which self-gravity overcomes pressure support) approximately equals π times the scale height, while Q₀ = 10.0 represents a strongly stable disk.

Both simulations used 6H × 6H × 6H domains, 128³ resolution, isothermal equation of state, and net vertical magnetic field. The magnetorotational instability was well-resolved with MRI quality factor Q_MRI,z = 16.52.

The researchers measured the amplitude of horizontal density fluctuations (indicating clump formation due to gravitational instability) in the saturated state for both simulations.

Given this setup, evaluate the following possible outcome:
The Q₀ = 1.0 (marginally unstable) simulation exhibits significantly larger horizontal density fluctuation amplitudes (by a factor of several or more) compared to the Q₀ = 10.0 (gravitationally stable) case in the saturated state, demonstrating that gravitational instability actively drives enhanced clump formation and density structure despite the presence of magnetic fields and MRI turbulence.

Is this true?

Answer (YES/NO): NO